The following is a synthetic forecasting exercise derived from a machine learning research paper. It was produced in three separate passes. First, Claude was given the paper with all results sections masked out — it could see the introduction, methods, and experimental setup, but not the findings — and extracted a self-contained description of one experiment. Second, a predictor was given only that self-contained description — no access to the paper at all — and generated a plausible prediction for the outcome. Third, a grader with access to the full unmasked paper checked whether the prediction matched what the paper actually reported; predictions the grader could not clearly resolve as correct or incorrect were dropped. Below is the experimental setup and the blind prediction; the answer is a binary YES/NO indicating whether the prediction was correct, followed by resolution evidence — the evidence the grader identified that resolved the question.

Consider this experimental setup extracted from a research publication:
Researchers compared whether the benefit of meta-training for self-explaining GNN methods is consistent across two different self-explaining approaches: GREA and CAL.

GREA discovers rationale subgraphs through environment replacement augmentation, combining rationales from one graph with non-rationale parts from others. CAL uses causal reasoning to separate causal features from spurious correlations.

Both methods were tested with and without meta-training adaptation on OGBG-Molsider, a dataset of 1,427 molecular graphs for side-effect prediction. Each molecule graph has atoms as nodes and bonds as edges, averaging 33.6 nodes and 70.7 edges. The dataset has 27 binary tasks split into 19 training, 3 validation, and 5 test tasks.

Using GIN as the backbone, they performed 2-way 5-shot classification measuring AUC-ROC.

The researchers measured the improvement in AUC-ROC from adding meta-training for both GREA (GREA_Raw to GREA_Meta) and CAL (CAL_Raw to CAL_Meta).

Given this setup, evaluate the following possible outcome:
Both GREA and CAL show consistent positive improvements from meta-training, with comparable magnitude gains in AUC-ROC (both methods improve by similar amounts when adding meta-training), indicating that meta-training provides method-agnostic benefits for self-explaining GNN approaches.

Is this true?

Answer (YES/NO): NO